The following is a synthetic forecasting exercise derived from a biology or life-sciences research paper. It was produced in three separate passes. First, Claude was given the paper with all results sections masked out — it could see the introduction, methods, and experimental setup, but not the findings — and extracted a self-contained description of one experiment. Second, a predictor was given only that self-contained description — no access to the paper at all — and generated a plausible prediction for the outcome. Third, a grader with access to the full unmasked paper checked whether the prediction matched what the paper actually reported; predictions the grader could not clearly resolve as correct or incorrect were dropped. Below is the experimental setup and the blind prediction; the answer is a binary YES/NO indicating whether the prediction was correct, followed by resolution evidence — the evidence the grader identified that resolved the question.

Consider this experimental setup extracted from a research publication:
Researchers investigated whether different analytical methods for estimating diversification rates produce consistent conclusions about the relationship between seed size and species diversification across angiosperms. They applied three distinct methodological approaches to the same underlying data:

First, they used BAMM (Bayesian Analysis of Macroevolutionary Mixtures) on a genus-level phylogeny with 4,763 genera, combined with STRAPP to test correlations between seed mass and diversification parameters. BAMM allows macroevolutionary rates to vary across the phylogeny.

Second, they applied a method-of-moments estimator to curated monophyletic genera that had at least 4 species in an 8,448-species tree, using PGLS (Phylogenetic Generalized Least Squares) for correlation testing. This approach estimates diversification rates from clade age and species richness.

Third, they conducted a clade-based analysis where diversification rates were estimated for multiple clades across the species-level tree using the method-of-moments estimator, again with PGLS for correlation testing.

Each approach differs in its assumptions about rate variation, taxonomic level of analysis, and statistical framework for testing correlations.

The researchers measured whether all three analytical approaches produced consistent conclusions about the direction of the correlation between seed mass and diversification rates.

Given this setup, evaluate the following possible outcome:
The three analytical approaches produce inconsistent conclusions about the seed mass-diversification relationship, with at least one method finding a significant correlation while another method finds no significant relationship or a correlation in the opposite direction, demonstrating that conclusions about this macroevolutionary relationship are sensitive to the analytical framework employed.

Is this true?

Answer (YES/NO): NO